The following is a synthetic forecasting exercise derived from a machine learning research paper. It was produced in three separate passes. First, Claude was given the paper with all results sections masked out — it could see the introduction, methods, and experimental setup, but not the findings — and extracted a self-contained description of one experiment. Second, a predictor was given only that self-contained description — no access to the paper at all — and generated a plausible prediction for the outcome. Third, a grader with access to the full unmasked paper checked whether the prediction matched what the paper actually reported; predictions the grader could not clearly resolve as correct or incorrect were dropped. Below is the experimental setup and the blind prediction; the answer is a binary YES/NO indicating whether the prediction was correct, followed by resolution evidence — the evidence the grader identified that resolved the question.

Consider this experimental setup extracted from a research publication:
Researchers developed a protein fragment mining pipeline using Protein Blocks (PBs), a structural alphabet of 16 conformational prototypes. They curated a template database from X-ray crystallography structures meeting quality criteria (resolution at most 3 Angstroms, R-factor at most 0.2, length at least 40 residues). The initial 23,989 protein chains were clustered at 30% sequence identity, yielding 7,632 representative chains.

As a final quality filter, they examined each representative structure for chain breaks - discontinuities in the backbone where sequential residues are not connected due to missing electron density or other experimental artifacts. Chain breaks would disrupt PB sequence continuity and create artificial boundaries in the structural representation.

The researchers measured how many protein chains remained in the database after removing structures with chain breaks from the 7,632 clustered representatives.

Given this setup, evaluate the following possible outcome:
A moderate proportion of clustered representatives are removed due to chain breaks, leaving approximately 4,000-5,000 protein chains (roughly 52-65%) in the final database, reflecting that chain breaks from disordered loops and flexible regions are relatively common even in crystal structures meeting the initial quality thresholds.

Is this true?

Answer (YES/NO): NO